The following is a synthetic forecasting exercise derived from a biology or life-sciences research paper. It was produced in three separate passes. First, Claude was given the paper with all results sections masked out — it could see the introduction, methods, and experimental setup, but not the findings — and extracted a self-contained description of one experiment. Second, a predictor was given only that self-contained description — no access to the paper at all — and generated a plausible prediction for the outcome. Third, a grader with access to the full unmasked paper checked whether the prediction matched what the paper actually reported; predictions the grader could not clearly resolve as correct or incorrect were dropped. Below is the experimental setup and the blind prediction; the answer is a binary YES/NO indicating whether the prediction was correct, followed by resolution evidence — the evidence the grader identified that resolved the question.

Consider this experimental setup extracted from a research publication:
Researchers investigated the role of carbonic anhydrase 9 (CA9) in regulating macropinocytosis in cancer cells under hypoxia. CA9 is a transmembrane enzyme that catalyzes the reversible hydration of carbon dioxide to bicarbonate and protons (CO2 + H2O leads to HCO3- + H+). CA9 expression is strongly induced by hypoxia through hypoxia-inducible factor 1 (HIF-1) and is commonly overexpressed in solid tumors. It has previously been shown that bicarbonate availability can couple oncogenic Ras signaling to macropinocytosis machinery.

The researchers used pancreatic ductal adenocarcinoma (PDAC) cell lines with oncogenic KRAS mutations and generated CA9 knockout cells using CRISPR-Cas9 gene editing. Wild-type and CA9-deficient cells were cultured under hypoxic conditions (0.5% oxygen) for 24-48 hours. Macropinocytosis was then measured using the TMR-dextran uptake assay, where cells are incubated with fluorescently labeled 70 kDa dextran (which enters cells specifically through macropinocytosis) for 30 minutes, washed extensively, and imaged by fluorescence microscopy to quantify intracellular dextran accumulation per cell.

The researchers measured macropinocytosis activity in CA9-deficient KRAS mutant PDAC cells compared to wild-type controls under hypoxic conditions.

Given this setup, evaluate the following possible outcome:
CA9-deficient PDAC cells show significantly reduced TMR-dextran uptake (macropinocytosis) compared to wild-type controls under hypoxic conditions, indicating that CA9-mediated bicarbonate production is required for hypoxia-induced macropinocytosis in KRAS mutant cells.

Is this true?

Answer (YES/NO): YES